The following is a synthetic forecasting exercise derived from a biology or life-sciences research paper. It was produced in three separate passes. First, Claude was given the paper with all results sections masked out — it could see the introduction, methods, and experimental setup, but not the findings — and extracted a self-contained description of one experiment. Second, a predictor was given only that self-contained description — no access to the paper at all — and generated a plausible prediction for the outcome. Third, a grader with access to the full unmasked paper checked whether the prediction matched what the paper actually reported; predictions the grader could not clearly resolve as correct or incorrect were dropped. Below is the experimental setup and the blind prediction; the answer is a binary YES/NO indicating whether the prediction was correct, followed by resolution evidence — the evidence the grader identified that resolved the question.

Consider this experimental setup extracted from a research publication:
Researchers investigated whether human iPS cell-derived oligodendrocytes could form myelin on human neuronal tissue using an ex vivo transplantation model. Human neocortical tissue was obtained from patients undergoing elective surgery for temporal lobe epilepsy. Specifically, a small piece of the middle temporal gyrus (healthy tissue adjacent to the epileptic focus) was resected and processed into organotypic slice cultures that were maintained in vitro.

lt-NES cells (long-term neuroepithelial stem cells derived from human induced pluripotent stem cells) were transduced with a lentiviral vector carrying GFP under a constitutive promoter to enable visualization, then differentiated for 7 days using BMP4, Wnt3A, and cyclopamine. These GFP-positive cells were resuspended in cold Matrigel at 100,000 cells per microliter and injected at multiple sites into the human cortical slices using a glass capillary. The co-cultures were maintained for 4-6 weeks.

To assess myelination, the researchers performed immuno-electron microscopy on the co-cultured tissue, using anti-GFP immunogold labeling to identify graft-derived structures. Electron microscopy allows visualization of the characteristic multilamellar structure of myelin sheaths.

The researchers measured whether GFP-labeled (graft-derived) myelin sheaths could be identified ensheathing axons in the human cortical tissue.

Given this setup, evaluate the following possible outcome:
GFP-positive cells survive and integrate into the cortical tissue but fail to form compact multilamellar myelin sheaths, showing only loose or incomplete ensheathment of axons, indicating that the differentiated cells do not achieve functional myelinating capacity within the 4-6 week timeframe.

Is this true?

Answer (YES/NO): NO